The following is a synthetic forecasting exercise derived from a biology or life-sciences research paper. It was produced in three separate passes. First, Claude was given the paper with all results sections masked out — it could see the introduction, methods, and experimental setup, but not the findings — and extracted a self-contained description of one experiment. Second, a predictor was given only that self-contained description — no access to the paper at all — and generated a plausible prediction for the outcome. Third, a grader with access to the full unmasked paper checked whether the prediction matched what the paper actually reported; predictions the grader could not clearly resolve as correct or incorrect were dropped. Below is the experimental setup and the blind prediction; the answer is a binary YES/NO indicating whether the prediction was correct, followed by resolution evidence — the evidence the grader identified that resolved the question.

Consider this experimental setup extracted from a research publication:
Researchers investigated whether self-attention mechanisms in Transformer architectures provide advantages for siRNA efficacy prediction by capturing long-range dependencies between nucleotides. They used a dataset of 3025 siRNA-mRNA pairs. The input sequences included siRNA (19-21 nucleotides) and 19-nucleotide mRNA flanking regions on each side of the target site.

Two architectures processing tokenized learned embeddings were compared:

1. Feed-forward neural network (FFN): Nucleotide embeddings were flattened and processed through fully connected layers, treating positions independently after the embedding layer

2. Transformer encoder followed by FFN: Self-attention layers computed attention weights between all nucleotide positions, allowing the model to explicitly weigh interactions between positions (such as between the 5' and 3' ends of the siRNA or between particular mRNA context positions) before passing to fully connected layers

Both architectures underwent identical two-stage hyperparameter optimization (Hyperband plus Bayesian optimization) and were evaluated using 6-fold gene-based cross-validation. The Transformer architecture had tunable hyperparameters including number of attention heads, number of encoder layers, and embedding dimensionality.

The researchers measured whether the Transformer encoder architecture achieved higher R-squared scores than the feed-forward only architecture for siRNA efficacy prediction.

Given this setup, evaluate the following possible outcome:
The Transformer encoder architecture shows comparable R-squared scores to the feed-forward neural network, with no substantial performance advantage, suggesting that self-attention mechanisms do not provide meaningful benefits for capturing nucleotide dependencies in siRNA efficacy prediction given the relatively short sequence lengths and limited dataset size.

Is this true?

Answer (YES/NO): YES